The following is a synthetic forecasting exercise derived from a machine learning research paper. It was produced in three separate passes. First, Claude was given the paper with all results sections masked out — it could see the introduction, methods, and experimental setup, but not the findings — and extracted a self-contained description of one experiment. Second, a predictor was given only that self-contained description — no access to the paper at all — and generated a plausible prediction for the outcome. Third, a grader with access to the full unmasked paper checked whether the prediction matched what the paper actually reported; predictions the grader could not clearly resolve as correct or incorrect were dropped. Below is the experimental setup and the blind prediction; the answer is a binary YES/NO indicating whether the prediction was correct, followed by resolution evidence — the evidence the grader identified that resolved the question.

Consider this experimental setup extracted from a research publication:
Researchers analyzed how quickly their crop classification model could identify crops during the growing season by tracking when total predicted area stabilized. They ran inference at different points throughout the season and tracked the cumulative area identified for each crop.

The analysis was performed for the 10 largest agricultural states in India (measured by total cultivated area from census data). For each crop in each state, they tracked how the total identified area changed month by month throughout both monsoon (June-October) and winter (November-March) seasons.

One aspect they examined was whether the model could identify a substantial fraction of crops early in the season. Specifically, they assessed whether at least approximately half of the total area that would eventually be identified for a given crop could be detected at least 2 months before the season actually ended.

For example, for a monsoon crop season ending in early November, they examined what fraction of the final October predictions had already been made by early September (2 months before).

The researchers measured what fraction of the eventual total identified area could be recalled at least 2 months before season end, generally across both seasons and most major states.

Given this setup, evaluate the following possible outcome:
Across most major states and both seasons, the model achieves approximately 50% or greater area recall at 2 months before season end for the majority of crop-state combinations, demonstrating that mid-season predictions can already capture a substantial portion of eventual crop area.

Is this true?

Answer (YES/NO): YES